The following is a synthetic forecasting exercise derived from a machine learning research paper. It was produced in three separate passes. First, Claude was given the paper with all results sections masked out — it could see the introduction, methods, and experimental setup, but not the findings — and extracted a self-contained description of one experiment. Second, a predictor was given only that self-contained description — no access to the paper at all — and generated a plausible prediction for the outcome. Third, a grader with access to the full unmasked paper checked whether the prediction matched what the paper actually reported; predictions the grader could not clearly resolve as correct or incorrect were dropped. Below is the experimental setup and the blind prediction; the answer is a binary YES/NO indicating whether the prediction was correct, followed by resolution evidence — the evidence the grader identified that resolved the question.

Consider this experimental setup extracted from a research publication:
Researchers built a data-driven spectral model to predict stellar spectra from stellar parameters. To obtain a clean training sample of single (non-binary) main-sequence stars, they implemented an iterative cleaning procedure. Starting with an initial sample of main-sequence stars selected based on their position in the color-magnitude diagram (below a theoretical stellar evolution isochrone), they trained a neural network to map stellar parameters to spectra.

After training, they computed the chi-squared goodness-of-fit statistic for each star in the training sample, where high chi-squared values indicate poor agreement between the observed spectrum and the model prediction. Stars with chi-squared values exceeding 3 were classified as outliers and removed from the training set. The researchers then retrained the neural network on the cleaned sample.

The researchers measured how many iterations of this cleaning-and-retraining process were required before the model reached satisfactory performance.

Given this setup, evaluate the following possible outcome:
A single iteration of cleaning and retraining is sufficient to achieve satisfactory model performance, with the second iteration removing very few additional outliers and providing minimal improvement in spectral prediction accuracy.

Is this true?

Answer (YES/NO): NO